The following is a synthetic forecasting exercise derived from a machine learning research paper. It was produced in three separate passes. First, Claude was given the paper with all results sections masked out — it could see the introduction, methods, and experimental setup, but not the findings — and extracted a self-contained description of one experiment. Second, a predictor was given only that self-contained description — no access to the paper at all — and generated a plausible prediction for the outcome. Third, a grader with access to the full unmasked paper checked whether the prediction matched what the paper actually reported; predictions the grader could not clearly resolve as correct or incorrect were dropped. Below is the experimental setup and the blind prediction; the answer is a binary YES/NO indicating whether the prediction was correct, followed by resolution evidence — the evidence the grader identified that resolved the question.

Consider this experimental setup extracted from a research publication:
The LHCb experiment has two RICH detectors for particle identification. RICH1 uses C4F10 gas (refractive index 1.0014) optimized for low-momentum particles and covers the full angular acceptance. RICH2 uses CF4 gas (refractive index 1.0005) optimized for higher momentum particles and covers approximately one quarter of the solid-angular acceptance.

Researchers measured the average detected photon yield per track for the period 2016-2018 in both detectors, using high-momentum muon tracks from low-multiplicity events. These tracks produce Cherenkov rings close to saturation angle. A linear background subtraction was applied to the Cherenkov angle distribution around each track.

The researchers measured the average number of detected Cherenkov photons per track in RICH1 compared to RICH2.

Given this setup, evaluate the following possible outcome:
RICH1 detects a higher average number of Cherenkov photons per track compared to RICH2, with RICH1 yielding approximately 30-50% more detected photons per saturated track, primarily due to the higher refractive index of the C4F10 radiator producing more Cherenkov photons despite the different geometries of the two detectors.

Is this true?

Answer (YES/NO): NO